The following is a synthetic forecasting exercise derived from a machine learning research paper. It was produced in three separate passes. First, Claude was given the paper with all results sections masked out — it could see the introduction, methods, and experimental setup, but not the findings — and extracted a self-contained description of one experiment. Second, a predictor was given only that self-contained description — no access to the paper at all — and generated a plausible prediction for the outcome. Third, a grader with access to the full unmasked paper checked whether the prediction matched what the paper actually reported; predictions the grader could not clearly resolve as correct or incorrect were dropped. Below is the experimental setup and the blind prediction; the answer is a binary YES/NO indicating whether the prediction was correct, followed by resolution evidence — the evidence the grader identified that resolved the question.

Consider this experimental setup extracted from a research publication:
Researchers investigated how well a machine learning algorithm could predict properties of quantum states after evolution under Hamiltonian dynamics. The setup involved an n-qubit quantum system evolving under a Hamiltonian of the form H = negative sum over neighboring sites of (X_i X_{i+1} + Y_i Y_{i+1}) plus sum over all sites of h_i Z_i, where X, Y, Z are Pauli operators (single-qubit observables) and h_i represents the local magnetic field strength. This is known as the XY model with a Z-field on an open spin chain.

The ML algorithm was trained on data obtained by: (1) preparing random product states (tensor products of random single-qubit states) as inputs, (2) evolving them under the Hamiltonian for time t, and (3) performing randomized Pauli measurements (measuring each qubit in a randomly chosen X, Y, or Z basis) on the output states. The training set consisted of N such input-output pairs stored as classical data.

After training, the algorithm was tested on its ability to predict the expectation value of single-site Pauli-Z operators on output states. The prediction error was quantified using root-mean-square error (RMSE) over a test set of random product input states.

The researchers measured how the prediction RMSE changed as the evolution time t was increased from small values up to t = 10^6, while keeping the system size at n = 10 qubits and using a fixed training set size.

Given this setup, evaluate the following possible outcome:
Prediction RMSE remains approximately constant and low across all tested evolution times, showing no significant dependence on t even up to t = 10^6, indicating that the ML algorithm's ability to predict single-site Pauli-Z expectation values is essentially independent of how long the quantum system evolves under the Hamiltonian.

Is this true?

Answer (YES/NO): YES